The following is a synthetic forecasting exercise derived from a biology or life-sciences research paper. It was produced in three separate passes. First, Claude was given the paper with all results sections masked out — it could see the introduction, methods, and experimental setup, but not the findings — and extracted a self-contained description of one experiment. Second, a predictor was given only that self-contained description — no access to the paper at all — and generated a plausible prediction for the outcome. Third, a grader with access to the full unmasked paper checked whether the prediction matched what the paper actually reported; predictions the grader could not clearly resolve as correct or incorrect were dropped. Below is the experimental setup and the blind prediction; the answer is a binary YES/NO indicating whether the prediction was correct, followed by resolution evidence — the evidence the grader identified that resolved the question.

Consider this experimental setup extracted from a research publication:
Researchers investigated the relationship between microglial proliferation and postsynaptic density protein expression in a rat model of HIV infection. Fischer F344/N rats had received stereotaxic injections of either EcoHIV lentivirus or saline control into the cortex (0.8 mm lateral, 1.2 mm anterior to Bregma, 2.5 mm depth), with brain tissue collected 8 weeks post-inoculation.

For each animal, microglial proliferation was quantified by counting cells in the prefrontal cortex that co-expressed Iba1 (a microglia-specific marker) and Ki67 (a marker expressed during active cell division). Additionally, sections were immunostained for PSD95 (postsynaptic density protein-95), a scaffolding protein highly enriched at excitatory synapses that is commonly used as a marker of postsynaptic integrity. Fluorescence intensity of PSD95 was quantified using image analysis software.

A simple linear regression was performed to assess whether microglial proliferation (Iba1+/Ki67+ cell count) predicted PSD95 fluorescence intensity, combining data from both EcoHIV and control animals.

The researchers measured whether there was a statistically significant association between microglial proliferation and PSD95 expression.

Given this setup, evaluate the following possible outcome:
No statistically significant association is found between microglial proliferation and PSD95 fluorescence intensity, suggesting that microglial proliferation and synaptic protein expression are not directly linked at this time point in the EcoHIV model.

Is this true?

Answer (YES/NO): NO